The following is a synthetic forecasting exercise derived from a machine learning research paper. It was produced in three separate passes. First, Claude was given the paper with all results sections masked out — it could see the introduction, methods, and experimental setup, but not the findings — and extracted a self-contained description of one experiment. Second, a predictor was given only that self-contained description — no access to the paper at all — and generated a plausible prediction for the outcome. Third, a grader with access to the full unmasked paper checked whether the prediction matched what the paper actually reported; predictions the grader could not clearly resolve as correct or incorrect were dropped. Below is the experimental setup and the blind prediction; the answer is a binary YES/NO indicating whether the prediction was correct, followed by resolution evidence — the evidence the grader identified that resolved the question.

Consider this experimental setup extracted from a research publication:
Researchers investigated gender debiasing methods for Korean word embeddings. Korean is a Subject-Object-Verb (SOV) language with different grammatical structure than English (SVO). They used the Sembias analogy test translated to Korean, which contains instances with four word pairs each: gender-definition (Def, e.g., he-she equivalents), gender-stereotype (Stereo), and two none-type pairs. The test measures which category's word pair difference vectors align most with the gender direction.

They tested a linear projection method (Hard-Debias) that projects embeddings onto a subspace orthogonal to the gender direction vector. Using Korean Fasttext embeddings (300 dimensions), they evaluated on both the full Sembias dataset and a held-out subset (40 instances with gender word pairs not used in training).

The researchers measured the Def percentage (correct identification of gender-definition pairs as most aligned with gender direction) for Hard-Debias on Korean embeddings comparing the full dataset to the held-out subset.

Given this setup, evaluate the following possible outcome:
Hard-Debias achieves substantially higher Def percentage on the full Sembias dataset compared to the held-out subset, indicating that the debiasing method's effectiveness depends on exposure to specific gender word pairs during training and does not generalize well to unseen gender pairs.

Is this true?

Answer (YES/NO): NO